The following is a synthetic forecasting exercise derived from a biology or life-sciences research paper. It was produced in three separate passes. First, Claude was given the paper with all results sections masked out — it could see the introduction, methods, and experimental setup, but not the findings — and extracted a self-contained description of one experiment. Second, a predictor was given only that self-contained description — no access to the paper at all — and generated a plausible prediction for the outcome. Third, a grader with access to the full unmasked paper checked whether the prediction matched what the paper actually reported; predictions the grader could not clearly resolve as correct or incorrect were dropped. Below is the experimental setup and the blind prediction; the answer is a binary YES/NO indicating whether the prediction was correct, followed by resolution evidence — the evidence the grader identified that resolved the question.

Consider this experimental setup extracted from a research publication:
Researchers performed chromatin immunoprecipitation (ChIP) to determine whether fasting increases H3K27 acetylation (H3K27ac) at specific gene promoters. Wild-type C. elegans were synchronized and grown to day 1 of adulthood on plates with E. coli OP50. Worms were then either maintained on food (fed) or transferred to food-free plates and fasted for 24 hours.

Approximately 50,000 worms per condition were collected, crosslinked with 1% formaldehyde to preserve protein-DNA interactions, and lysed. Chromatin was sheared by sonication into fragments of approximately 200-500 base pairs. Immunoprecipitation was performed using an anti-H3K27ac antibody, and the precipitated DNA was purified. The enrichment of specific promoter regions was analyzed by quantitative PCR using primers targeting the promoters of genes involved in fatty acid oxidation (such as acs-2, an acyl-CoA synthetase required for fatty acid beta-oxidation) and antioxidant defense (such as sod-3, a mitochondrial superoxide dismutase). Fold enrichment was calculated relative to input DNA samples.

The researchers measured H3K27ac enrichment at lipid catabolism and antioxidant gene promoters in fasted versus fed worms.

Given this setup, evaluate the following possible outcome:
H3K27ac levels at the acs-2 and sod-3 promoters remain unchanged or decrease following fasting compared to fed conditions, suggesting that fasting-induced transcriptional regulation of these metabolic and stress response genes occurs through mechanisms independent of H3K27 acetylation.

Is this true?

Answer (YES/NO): NO